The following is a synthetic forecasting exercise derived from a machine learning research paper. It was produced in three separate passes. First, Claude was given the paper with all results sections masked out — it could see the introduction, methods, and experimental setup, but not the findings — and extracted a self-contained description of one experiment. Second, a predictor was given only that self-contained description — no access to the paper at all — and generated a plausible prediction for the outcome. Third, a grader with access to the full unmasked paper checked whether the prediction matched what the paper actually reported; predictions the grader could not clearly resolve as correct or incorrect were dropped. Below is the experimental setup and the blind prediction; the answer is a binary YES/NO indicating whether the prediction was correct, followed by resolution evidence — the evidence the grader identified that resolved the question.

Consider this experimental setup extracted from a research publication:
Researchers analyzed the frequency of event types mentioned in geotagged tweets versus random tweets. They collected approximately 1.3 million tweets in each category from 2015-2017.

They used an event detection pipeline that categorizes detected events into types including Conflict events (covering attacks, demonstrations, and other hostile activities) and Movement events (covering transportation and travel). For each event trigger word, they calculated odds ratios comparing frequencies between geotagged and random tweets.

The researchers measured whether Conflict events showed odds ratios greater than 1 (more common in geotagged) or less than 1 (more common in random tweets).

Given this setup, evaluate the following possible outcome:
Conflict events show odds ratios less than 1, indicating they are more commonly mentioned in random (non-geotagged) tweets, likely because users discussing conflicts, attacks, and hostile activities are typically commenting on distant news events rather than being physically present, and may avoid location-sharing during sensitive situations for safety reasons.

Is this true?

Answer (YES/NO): YES